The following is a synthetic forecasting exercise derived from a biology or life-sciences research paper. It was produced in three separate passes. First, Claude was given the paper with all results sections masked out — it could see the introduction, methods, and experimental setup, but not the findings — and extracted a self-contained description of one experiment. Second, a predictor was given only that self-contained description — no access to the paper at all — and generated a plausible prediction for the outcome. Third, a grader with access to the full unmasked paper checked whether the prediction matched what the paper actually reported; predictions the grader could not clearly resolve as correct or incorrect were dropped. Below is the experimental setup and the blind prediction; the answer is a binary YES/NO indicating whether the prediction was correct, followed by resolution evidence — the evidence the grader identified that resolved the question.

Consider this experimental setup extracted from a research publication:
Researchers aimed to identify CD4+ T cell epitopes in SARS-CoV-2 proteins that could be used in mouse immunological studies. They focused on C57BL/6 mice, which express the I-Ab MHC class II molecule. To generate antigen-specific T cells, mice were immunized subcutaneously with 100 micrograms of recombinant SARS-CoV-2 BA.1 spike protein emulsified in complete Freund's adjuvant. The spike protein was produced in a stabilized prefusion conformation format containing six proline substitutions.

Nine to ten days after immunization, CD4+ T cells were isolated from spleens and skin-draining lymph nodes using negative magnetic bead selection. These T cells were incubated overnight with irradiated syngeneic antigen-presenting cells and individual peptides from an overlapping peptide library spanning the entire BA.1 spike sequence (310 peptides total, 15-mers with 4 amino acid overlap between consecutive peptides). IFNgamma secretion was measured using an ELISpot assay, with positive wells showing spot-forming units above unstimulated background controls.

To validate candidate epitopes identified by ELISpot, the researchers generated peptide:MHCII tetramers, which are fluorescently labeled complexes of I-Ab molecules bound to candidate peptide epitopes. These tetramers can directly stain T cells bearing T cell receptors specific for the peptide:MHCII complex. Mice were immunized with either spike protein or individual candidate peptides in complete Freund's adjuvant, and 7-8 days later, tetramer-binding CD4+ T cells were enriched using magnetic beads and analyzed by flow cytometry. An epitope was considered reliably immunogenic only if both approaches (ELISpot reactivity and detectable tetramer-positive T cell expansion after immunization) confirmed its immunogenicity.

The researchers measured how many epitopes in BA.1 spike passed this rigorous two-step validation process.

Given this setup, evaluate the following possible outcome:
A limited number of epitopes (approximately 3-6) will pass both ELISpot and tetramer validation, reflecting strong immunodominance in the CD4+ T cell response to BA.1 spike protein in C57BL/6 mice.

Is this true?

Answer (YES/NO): YES